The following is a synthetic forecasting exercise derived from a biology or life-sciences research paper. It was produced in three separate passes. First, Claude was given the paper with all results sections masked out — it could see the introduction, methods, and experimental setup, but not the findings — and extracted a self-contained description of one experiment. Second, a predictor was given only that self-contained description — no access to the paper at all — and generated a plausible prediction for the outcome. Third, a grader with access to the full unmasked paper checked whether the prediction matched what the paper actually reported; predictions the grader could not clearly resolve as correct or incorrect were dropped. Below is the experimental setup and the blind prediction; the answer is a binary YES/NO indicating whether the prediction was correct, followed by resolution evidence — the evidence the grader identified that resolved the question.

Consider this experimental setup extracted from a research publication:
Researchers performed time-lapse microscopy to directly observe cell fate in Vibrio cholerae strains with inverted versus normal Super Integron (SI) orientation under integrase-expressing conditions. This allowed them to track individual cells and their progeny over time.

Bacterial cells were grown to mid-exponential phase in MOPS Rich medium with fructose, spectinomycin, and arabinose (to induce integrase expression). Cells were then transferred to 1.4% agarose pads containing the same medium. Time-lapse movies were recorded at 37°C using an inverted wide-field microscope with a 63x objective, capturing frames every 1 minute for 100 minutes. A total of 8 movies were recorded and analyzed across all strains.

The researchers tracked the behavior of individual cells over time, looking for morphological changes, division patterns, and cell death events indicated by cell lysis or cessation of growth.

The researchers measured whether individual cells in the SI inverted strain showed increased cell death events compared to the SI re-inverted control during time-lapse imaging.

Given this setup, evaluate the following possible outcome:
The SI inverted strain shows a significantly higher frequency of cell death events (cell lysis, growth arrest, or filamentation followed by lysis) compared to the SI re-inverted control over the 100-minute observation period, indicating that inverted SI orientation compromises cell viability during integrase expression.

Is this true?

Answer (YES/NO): YES